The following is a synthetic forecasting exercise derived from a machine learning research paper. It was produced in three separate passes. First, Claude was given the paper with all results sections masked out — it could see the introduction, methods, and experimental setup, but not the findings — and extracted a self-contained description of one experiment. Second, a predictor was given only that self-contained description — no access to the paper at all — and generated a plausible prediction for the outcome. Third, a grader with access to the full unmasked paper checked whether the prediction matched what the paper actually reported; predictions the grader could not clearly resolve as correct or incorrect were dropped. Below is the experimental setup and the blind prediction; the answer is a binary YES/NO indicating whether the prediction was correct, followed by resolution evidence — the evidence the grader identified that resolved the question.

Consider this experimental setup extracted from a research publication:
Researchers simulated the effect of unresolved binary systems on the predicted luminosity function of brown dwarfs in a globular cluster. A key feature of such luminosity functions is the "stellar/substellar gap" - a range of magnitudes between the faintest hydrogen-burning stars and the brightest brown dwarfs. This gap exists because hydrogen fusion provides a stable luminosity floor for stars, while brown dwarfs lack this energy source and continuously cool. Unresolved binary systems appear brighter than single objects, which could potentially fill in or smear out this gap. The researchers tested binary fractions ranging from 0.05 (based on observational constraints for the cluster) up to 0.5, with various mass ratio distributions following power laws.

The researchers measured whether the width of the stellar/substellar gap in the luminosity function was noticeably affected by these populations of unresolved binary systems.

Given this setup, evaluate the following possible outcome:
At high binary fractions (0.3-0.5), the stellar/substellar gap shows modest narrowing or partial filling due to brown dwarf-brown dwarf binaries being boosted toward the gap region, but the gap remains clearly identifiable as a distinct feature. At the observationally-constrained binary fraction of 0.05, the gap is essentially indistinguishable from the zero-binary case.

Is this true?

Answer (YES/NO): NO